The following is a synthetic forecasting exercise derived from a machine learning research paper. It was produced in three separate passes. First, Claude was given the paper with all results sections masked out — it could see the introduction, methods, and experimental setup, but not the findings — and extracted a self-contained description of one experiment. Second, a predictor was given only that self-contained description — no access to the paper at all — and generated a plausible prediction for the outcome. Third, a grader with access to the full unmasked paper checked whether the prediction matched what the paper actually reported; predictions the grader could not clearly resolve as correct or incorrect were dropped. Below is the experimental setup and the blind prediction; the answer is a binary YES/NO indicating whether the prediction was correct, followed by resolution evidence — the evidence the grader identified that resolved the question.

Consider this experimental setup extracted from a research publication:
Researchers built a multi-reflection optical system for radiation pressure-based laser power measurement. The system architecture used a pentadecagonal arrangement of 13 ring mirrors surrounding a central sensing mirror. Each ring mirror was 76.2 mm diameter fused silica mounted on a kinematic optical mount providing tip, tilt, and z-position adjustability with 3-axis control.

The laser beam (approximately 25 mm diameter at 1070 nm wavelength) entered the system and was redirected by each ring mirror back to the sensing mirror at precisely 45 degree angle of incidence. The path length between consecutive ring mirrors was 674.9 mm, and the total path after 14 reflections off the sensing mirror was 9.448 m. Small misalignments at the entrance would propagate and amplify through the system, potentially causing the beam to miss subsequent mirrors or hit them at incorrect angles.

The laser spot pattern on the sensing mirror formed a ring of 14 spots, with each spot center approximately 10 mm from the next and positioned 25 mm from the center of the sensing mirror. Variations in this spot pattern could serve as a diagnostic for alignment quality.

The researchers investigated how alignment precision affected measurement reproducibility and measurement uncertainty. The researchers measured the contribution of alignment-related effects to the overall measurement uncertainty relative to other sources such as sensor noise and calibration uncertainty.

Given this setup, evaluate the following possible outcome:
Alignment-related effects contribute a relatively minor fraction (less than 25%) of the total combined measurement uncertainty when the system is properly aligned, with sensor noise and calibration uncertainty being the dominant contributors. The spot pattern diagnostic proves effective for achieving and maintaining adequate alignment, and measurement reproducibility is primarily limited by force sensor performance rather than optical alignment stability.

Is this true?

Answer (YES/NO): NO